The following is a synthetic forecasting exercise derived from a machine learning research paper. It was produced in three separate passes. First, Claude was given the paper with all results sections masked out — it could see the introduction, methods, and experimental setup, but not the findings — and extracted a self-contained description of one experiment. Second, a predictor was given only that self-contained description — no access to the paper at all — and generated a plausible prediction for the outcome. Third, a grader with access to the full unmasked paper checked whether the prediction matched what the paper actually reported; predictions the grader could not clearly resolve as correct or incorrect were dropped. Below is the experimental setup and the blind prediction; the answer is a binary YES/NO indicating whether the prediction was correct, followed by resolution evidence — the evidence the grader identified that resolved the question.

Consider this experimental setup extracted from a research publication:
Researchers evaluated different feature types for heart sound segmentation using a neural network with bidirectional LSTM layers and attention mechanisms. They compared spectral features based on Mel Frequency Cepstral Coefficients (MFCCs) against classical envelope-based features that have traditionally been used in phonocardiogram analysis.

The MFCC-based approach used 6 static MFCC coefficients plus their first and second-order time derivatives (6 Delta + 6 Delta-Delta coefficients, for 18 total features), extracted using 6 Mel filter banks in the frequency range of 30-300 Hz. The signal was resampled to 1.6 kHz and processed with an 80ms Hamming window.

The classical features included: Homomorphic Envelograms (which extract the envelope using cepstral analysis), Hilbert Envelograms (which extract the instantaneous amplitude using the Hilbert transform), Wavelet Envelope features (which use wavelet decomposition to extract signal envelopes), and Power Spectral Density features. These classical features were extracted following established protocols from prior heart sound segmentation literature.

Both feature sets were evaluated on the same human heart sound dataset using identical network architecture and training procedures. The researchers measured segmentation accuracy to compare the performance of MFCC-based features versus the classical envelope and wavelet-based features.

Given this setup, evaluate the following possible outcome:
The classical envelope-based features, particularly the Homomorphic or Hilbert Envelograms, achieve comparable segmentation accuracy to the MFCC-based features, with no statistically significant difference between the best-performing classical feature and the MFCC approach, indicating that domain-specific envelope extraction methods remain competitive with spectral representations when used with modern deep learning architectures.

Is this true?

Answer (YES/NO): NO